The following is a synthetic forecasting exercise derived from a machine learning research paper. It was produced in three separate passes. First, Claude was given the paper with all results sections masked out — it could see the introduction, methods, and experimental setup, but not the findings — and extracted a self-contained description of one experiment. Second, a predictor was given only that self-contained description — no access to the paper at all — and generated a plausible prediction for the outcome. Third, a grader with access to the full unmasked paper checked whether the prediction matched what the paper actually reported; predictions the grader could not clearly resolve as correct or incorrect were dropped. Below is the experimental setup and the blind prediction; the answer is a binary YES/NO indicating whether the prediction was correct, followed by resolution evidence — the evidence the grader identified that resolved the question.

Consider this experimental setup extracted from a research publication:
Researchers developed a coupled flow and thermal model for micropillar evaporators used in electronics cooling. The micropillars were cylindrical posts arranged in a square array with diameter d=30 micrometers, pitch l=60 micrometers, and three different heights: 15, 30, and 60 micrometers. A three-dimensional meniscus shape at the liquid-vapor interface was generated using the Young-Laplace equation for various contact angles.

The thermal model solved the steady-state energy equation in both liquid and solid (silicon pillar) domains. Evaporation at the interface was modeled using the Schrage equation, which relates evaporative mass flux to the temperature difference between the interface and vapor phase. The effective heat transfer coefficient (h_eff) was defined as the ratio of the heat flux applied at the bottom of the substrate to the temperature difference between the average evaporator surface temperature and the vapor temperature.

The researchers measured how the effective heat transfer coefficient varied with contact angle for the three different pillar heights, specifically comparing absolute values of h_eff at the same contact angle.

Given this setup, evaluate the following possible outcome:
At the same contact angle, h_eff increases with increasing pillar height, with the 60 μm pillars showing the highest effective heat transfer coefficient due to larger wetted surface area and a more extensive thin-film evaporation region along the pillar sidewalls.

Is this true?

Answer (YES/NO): NO